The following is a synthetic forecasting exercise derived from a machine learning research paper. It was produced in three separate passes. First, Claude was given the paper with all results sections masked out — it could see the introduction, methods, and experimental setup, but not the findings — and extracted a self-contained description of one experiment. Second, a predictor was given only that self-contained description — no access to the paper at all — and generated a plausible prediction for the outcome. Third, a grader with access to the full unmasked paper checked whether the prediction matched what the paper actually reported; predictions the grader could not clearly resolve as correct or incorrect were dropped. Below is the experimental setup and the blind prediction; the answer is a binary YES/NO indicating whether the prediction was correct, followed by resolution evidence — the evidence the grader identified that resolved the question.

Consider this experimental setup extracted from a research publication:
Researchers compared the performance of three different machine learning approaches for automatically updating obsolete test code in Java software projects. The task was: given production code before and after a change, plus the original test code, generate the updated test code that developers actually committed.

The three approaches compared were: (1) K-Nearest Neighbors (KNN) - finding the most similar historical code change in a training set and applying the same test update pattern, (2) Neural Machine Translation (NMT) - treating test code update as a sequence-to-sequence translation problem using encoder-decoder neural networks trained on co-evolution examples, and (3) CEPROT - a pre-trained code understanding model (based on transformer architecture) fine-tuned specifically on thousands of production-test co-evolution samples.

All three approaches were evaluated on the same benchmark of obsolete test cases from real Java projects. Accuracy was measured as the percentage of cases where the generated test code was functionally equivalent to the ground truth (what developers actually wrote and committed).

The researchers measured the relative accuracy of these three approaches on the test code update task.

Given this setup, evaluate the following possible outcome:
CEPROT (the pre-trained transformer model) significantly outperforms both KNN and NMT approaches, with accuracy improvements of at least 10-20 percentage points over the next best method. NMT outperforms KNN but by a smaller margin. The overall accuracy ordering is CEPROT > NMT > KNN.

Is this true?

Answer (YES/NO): NO